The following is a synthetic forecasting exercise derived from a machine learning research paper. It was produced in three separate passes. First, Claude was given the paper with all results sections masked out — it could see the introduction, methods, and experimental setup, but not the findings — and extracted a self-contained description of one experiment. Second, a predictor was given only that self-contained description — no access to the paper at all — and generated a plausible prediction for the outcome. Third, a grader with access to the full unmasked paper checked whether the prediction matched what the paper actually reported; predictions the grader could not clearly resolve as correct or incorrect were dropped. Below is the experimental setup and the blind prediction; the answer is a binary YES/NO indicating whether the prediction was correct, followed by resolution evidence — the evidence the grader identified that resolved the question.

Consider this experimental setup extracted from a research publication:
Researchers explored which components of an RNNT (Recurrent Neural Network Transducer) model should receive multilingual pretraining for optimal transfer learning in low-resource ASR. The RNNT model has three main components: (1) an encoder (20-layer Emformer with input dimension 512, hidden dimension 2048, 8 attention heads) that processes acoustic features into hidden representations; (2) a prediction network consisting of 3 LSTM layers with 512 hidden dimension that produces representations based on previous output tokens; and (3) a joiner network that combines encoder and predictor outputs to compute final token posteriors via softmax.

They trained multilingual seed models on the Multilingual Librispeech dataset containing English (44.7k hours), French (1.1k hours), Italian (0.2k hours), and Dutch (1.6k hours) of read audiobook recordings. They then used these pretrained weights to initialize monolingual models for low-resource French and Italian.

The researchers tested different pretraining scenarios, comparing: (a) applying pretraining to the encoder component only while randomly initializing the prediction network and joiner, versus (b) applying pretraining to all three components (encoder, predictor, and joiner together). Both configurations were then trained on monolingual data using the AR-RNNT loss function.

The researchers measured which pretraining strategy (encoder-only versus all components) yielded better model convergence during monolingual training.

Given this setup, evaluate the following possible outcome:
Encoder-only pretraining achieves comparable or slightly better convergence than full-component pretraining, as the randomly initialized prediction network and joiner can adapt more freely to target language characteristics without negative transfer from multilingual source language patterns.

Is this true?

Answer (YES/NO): YES